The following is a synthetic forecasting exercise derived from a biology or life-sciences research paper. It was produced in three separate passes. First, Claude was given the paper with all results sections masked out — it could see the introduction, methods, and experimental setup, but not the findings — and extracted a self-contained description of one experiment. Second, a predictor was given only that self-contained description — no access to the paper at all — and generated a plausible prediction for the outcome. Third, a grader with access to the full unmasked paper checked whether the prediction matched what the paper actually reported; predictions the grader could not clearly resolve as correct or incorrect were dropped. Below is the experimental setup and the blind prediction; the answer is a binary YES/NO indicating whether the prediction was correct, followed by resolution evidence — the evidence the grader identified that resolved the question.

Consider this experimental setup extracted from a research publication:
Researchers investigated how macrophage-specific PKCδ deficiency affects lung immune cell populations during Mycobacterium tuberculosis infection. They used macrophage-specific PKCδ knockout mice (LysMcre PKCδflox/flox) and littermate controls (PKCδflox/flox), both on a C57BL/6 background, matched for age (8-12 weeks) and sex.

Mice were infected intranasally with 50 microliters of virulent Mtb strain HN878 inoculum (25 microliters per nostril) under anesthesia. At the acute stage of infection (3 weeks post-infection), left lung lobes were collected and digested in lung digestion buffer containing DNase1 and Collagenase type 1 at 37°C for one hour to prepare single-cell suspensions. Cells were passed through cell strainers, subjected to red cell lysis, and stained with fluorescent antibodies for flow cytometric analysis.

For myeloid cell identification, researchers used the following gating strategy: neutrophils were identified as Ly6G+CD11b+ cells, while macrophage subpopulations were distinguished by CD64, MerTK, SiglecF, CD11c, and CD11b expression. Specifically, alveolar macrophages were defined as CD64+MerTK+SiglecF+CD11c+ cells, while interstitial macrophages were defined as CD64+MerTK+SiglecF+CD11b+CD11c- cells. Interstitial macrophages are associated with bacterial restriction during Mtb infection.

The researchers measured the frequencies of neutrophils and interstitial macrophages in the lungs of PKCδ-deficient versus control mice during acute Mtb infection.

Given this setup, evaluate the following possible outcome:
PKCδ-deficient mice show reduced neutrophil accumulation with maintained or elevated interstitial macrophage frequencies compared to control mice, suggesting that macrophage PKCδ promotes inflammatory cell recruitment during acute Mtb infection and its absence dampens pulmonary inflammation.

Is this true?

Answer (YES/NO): NO